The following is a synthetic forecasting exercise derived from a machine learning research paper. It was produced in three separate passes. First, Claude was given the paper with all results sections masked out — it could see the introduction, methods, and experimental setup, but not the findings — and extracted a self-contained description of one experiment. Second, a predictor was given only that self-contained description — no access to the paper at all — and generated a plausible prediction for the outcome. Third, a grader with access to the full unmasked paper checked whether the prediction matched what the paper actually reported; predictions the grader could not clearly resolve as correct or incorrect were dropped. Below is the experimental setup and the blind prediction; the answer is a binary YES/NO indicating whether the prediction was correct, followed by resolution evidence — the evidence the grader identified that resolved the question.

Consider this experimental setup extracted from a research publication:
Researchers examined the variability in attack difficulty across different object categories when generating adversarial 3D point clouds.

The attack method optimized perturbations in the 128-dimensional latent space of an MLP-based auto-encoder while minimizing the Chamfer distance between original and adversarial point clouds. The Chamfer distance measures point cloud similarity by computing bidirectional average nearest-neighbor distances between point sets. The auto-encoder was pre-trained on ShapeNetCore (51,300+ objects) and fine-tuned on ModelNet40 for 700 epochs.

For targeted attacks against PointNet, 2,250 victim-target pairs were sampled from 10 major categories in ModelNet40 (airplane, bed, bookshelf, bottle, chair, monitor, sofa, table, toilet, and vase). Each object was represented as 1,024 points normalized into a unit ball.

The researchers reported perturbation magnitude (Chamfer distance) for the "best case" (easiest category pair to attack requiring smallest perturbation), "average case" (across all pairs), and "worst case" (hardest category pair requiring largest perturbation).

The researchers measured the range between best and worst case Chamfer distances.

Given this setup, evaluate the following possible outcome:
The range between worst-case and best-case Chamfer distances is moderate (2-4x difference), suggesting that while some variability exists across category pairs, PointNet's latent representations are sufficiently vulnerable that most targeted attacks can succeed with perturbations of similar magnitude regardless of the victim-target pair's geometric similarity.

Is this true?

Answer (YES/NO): NO